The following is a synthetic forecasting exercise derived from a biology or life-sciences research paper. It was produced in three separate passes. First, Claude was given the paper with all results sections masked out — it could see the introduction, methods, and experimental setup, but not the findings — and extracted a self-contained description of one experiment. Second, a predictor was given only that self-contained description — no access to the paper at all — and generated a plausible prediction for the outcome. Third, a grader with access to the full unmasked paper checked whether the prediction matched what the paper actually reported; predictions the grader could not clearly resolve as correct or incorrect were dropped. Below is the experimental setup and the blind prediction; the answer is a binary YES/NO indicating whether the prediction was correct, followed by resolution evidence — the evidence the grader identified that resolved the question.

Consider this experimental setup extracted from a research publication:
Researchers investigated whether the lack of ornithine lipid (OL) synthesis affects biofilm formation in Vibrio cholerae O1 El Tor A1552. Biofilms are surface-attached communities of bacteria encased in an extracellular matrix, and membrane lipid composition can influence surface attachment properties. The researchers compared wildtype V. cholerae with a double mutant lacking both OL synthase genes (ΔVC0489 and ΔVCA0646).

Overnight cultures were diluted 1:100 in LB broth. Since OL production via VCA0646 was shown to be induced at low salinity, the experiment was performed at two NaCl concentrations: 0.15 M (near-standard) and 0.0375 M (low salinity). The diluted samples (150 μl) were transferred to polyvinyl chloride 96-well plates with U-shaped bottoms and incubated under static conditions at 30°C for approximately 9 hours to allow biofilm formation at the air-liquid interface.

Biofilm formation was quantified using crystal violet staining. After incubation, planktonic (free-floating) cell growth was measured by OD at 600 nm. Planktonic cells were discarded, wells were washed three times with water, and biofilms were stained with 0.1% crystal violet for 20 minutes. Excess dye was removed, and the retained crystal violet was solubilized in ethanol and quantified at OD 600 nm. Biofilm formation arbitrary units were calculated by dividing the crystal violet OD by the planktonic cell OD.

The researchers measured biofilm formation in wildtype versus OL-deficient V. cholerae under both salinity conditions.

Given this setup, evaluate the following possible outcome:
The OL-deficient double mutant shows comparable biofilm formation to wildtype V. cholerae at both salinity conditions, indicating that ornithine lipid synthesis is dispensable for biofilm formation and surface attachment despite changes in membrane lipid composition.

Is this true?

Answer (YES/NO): YES